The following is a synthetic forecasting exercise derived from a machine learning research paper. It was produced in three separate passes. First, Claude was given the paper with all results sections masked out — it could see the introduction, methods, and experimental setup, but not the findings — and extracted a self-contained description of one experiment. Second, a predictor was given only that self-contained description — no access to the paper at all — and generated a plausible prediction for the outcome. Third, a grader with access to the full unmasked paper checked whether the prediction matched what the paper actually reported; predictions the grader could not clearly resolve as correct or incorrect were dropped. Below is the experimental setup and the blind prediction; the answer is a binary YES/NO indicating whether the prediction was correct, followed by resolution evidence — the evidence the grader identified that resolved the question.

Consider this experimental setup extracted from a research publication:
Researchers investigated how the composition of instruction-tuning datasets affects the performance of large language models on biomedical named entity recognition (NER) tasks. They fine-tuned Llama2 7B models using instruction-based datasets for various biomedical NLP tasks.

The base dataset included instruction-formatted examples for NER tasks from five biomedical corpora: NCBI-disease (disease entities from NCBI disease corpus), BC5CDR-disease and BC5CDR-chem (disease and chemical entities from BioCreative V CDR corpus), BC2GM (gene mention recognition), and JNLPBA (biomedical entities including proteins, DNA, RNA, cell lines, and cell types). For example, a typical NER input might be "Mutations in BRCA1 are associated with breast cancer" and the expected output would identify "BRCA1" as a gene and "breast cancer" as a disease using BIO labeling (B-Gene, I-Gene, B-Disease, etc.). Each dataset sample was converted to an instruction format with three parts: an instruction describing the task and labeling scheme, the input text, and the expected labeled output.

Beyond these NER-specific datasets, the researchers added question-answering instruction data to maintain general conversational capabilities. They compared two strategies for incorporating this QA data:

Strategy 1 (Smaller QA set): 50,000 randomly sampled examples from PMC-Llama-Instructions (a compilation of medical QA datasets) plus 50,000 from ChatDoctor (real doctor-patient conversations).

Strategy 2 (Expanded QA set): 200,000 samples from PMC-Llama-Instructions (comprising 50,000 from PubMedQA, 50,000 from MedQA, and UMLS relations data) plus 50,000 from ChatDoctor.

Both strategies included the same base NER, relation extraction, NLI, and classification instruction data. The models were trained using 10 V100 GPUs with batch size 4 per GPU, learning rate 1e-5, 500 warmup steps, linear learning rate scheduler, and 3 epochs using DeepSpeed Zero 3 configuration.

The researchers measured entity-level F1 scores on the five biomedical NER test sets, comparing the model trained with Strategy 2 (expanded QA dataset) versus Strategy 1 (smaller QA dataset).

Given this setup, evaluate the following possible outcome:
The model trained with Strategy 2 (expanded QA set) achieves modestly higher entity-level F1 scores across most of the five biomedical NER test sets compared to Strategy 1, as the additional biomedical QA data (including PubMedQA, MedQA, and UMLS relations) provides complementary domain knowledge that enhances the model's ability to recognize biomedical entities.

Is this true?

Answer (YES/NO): NO